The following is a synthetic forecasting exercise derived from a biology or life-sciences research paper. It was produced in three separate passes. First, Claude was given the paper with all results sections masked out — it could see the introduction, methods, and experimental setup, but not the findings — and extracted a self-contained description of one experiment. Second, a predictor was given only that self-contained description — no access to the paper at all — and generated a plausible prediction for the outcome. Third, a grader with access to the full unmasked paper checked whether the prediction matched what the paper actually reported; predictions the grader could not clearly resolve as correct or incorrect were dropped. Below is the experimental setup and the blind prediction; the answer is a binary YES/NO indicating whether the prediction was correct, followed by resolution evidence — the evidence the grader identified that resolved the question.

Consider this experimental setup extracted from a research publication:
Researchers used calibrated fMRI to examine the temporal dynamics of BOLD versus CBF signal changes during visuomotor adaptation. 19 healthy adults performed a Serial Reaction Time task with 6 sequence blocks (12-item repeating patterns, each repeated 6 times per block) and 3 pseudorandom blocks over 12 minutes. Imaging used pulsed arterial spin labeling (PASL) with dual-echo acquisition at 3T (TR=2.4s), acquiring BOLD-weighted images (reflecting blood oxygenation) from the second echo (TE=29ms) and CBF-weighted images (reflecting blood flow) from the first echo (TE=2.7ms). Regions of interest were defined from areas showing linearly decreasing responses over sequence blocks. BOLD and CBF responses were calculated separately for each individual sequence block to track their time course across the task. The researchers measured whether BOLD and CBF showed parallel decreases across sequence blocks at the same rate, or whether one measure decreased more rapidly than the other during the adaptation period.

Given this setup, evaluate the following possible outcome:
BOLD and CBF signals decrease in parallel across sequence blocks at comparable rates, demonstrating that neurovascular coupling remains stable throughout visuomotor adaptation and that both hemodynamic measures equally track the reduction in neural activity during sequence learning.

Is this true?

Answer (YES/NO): NO